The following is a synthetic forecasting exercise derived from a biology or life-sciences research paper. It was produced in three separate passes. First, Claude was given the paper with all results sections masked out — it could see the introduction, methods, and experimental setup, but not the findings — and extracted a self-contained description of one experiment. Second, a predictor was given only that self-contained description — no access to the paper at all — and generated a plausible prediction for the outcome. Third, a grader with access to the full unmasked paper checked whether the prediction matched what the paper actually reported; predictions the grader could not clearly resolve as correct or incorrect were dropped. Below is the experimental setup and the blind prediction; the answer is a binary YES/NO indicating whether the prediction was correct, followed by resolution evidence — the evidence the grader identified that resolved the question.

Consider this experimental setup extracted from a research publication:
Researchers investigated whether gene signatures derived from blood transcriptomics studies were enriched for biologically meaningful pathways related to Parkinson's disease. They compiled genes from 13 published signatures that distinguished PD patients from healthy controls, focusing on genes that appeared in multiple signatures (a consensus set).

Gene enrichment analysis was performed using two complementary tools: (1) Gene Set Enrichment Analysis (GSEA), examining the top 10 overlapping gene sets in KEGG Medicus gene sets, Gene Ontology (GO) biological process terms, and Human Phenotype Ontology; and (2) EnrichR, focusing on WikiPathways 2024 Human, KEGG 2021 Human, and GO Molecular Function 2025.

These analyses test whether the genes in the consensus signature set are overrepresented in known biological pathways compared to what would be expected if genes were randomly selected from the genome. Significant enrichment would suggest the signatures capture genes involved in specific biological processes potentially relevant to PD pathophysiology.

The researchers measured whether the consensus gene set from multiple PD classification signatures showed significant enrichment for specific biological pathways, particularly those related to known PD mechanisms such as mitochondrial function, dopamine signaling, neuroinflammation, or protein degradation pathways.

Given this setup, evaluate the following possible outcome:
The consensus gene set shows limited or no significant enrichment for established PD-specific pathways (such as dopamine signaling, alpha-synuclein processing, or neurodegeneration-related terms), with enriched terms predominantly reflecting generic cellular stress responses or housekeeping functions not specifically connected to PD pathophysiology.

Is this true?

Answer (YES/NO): NO